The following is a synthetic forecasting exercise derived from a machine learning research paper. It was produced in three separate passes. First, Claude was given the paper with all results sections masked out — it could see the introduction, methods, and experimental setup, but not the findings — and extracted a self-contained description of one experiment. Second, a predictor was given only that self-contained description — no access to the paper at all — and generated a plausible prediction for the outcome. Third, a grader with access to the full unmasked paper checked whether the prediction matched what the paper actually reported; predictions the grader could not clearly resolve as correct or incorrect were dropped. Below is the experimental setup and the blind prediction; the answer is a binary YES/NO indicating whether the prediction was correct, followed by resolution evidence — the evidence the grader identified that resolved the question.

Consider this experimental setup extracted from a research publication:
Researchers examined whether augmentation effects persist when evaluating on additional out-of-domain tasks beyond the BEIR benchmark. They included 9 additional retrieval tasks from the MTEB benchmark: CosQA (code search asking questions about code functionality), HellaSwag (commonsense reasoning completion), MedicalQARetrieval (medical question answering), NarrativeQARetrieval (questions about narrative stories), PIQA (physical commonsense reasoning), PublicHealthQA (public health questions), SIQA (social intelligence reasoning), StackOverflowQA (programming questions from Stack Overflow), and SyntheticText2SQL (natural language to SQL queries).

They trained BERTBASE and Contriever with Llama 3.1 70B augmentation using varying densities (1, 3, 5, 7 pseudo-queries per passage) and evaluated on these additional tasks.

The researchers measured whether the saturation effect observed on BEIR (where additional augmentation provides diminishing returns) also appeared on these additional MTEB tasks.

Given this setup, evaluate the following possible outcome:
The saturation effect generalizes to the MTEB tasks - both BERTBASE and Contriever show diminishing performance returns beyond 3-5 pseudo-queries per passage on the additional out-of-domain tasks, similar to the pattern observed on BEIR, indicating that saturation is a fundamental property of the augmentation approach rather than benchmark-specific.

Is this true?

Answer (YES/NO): YES